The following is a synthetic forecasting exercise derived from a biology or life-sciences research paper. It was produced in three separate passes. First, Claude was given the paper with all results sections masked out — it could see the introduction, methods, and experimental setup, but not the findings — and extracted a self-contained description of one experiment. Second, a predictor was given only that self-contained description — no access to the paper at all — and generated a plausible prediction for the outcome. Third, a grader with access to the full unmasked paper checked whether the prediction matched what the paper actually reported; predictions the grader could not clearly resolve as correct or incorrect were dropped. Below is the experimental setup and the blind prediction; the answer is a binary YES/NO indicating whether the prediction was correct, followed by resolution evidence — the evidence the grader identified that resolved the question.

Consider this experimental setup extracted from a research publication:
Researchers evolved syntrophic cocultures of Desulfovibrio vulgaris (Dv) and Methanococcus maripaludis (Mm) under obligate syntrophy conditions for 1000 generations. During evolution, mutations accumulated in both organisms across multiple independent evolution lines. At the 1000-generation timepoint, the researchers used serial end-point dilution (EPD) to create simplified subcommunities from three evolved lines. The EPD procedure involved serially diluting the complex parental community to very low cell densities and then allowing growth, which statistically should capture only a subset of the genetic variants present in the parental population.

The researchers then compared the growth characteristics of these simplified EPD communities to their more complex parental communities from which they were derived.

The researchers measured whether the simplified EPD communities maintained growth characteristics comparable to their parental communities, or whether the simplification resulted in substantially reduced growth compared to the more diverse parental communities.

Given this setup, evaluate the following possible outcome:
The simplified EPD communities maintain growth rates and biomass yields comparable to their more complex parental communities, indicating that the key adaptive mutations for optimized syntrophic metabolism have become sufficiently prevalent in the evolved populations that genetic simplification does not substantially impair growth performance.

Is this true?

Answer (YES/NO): YES